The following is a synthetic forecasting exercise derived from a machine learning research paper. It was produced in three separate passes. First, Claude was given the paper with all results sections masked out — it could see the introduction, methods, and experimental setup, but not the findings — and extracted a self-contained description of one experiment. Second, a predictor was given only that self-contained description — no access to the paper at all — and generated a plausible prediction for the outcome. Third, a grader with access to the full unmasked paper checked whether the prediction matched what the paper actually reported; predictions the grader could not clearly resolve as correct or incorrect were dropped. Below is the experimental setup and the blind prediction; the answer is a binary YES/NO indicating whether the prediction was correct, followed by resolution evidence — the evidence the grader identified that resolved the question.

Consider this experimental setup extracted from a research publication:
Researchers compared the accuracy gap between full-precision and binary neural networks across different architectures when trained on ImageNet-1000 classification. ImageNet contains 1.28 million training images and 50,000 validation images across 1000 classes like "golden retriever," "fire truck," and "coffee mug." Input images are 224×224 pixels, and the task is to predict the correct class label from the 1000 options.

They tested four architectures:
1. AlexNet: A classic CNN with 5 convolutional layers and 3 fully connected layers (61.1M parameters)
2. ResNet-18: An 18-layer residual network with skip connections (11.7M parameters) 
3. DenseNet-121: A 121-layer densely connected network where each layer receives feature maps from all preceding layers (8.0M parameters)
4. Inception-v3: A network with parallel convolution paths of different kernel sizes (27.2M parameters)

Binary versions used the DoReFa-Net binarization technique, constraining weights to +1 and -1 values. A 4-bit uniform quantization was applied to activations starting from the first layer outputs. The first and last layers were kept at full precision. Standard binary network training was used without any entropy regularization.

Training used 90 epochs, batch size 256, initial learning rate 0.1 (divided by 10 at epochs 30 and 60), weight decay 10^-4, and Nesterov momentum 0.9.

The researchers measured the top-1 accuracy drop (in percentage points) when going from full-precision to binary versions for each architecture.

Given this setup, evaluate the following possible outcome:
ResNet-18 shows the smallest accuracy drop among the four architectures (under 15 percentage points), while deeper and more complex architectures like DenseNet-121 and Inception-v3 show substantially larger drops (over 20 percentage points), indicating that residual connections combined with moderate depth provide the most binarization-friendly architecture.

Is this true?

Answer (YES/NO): NO